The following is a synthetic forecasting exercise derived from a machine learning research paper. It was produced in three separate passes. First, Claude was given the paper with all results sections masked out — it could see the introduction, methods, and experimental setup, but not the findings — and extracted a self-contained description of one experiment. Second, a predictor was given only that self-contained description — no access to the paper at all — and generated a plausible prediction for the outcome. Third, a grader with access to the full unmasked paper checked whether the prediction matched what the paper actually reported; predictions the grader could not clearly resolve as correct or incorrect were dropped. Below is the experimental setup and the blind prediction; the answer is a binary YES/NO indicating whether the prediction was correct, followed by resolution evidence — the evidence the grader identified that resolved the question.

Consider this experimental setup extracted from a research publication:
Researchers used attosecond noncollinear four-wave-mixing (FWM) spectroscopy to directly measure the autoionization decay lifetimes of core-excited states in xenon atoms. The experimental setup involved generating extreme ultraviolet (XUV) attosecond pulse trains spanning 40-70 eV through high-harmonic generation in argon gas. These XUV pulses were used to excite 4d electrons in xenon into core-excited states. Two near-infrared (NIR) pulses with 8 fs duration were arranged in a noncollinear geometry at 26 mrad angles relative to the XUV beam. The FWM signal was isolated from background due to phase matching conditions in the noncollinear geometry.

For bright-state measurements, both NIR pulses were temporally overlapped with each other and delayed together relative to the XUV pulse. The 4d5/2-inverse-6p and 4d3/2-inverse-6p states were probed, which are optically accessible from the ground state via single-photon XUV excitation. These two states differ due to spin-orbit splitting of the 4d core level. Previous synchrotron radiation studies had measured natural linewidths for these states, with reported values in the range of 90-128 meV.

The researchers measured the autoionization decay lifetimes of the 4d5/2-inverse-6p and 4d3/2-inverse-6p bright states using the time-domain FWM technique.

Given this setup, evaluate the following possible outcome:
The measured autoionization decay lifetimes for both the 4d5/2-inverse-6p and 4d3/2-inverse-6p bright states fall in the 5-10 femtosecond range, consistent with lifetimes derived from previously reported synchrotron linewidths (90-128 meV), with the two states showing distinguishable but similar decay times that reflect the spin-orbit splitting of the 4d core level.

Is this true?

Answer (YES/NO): NO